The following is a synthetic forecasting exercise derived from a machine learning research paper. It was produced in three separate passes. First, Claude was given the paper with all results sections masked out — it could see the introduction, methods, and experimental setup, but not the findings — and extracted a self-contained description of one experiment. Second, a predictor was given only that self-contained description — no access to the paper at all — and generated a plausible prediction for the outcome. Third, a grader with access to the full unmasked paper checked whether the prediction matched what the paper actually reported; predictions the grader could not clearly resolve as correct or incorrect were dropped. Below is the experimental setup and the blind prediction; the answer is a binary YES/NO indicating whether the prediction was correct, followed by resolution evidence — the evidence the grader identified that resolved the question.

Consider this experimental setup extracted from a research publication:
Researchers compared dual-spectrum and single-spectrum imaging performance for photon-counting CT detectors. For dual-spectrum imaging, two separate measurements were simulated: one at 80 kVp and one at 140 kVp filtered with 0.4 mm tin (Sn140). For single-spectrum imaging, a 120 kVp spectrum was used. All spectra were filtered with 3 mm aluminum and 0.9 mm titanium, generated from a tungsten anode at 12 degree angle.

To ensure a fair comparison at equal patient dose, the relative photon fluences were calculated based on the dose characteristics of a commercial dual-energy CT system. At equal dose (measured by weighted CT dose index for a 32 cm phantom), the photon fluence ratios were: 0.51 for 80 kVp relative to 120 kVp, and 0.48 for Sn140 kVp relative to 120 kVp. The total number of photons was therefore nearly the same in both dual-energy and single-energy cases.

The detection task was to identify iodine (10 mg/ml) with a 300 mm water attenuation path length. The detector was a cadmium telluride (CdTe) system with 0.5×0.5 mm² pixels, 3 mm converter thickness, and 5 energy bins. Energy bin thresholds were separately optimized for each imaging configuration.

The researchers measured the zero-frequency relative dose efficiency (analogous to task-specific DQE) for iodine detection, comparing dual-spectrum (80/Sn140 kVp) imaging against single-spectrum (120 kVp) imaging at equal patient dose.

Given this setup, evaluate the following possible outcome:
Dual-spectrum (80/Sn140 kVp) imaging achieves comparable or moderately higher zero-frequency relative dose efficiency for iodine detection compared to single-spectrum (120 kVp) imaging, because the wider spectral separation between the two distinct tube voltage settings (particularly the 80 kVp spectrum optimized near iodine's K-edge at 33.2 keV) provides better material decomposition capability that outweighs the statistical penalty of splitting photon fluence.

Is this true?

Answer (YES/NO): YES